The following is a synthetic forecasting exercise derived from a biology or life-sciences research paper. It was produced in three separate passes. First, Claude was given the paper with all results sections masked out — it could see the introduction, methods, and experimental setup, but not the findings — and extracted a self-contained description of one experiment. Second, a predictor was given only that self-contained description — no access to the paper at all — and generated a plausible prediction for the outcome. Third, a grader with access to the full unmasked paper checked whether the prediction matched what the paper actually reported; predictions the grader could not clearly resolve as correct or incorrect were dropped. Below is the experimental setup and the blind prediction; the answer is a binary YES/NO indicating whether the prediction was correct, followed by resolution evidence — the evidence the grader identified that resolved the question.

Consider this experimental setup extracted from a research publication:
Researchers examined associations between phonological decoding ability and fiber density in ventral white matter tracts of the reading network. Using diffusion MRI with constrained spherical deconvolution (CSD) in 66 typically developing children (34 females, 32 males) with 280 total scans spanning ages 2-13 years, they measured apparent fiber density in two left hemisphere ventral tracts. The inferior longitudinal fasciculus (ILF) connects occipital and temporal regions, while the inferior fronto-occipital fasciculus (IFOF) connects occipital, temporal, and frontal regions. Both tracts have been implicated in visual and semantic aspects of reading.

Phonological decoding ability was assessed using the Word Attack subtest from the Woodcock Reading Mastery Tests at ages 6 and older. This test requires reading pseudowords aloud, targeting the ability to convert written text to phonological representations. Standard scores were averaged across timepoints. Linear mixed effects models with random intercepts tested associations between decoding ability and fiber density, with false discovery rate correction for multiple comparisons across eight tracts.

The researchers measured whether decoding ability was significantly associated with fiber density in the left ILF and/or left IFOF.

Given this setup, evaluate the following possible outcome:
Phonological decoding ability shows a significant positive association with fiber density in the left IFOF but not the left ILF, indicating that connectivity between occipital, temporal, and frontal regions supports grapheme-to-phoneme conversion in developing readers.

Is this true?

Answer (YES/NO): NO